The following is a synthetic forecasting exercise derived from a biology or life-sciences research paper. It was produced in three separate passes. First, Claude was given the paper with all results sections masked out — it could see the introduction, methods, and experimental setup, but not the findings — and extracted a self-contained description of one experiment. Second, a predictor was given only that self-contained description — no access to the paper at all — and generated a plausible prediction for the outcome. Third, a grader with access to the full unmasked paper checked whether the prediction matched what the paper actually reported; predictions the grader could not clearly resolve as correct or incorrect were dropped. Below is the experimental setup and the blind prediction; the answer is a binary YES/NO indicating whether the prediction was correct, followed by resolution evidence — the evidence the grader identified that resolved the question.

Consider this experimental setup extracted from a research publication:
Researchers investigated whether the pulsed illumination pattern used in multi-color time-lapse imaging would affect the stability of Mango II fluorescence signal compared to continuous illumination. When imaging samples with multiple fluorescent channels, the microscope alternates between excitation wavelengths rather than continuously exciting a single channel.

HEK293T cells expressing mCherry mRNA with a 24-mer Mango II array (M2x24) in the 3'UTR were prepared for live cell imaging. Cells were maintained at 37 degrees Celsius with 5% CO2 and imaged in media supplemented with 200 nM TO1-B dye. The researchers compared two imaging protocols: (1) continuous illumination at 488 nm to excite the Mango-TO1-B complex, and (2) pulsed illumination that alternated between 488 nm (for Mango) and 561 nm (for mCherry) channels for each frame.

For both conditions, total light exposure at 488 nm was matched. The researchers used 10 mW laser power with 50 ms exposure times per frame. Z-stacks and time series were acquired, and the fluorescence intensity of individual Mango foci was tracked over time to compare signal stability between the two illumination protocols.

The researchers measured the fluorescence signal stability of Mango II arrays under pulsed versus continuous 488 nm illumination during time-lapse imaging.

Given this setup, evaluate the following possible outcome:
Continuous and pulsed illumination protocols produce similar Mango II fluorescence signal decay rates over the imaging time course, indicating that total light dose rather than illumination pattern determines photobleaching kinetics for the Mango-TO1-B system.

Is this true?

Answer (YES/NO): NO